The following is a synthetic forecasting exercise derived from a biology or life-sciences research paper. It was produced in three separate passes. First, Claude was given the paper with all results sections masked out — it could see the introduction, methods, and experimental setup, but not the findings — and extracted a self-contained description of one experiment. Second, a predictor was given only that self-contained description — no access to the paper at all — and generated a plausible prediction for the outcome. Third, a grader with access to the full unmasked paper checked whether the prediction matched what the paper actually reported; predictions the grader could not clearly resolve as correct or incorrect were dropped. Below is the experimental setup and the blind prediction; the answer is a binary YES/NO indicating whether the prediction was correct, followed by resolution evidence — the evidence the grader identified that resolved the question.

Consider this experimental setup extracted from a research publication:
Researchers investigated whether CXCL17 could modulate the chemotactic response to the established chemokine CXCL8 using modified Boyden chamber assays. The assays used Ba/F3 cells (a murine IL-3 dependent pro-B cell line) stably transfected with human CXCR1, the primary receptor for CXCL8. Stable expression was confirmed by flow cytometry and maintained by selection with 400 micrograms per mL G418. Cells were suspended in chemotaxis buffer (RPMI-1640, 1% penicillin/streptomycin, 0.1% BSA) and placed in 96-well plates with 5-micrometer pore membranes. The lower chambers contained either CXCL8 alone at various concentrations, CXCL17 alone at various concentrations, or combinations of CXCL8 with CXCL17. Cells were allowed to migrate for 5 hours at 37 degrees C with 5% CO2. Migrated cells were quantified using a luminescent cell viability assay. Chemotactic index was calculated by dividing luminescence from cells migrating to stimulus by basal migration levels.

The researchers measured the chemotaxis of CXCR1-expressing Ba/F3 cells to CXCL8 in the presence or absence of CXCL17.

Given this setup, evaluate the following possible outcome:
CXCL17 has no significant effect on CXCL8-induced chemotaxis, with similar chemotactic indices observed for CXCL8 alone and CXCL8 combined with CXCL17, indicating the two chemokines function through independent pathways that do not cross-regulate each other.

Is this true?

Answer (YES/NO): NO